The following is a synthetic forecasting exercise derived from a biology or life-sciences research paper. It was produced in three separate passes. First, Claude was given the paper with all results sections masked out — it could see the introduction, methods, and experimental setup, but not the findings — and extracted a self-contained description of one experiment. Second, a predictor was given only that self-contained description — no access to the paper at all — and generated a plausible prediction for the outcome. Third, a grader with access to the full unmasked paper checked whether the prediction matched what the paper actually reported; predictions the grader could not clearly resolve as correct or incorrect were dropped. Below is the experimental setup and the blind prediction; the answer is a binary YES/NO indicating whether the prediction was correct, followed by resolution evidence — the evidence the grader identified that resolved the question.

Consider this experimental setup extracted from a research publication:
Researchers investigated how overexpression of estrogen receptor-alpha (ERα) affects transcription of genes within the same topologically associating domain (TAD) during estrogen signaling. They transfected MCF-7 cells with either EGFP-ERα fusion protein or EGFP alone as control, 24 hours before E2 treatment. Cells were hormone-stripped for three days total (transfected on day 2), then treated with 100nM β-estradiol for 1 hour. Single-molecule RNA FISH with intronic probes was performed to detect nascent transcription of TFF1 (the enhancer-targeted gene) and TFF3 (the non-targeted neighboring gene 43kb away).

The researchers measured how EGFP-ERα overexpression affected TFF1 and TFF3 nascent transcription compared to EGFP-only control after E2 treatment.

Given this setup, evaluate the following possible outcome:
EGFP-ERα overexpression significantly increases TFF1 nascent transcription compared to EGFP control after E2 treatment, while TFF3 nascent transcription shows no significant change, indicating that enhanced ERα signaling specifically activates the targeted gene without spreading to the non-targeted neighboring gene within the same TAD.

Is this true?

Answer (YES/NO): NO